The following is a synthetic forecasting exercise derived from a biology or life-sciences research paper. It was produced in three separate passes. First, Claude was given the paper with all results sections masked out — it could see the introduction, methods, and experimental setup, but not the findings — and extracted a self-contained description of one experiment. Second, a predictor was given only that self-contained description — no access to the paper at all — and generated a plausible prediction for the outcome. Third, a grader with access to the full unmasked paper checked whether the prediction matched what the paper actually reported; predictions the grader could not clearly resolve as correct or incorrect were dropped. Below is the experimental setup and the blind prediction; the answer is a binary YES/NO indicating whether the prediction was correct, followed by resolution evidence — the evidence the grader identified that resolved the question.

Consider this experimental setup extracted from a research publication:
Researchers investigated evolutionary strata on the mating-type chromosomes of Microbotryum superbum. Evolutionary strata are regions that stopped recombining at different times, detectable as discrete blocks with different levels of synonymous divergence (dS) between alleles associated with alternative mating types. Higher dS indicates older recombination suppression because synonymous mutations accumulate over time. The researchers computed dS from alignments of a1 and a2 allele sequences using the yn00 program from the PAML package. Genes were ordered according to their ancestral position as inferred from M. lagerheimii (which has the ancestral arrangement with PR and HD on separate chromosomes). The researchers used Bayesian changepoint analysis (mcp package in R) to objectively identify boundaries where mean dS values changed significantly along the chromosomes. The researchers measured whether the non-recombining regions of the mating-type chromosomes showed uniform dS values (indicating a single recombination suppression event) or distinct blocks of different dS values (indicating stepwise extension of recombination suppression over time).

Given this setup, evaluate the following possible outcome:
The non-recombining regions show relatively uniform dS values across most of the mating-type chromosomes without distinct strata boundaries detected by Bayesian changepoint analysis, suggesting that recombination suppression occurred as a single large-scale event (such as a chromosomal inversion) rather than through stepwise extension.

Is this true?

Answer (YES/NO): NO